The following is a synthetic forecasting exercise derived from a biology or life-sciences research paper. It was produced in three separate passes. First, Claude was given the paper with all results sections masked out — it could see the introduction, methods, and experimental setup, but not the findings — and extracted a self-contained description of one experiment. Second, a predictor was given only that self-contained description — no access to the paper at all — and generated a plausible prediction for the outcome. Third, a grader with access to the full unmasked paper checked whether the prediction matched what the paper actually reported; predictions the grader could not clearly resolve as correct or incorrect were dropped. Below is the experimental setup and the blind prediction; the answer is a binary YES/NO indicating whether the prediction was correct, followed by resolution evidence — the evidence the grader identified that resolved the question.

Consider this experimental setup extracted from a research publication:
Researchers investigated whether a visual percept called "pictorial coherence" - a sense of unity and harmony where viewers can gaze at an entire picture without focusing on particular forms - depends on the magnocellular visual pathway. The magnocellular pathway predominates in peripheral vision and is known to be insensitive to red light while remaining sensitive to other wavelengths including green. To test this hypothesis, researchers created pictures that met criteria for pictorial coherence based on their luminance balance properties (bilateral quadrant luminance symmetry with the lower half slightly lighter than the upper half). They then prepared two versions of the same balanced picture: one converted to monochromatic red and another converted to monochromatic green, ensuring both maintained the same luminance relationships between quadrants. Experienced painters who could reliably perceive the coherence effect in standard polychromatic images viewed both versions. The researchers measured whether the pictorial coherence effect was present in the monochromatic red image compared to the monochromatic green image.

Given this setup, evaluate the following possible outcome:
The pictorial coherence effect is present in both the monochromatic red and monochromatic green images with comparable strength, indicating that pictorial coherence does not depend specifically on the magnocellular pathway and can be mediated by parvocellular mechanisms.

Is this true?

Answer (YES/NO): NO